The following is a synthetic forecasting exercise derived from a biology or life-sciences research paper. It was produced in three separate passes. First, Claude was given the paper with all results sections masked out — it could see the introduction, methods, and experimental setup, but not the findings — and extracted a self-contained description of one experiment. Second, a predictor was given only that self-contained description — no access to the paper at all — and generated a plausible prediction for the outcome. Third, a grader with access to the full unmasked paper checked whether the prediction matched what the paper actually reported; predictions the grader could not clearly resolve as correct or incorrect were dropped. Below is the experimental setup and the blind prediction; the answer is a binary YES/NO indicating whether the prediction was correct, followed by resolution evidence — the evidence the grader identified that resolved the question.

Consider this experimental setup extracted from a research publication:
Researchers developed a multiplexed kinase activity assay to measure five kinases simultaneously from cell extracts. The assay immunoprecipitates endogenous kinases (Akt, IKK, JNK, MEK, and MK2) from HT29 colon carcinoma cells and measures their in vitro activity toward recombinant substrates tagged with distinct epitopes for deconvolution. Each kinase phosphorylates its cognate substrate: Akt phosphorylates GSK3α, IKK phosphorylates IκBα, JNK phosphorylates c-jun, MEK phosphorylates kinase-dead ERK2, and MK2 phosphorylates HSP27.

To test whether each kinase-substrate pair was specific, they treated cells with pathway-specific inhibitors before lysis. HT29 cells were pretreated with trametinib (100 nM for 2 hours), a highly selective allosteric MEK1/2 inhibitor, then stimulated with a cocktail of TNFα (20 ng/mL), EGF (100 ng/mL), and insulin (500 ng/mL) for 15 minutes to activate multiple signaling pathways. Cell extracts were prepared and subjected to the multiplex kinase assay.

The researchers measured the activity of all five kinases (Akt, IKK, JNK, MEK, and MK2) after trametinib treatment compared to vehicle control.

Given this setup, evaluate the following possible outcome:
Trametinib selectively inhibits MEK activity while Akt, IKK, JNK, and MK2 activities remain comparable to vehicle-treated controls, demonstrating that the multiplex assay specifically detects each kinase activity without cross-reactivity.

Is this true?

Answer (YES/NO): NO